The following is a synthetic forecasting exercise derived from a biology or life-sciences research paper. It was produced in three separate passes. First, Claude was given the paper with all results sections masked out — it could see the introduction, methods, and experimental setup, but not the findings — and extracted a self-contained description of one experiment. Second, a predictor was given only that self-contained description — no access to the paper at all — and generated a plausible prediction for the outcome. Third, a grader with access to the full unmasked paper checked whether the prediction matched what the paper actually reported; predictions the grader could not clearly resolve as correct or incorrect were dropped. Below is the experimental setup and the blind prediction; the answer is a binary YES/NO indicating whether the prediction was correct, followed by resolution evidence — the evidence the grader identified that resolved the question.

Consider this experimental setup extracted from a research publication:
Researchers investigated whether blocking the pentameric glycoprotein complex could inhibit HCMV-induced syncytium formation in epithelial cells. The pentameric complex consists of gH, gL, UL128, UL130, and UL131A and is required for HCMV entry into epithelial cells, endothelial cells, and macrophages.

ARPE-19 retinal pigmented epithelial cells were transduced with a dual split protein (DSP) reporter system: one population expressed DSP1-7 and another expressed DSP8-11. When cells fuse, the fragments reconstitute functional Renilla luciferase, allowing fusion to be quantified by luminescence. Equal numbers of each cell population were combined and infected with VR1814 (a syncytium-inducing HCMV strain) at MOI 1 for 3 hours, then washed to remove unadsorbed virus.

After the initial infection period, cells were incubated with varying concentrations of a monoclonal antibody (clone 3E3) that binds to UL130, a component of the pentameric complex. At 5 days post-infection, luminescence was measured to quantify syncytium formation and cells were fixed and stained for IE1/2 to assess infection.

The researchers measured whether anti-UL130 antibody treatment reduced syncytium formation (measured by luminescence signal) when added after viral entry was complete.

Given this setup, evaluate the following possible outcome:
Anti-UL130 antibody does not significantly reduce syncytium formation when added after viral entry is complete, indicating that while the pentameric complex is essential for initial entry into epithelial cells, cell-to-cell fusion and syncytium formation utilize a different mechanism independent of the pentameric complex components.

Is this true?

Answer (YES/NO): NO